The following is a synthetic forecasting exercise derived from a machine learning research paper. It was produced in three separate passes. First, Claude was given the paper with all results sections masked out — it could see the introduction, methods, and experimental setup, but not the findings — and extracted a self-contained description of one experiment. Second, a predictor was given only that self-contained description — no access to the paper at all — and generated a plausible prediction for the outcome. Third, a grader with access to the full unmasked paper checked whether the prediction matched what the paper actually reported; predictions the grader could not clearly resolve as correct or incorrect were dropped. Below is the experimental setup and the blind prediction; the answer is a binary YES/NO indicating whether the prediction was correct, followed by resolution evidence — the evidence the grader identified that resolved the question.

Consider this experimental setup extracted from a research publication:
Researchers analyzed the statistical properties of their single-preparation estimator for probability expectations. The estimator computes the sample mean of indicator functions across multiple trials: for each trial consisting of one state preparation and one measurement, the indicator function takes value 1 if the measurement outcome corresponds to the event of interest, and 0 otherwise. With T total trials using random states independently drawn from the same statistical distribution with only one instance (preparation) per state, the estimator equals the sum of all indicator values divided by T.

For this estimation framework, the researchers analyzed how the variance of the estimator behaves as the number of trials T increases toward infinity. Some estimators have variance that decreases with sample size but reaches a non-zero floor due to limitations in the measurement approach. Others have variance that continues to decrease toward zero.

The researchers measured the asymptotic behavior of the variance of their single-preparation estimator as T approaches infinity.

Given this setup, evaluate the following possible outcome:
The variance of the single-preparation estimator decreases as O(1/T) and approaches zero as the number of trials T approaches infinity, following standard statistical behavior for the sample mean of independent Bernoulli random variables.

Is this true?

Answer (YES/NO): YES